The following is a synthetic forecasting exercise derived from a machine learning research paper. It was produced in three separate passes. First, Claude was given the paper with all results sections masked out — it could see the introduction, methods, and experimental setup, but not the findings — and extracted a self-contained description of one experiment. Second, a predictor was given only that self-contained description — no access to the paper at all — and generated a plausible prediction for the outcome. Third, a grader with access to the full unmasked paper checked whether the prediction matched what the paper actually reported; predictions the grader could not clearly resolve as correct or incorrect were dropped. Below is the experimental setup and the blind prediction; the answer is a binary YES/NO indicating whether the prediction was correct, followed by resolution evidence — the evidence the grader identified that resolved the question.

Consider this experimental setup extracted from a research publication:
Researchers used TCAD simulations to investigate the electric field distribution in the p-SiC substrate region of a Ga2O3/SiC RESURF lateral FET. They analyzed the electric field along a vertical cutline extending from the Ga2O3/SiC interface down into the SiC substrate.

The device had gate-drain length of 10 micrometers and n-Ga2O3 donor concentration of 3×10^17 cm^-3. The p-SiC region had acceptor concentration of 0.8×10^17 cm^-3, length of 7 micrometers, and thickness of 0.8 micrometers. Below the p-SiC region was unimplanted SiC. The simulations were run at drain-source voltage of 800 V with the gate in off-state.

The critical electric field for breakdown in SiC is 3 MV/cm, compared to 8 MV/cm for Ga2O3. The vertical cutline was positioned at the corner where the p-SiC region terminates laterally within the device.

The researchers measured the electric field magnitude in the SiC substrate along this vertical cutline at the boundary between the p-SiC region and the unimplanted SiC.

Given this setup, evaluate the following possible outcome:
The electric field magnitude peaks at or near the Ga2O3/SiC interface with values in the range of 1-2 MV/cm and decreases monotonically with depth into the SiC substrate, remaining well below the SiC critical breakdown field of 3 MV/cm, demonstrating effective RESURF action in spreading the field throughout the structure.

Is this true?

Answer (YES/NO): NO